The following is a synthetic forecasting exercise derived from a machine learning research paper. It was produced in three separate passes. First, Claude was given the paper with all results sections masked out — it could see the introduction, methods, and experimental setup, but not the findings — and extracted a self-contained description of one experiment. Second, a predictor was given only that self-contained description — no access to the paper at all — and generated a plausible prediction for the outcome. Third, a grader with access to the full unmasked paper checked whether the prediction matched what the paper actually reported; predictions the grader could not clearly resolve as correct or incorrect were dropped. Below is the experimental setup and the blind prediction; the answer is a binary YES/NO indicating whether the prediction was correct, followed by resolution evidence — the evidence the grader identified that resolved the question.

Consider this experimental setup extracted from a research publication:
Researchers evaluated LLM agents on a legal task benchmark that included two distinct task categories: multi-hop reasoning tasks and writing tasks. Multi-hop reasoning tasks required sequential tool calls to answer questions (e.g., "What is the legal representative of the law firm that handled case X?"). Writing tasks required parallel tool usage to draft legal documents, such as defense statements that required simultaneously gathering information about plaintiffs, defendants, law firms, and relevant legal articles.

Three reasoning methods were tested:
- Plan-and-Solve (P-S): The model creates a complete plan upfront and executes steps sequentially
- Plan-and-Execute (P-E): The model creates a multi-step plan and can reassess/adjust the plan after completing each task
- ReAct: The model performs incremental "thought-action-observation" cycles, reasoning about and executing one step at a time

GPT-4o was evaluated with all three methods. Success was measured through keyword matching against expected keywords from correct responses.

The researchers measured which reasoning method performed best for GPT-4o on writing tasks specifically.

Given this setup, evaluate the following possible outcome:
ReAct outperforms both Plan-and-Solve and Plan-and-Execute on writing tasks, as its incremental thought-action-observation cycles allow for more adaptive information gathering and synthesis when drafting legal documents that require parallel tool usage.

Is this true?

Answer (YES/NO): NO